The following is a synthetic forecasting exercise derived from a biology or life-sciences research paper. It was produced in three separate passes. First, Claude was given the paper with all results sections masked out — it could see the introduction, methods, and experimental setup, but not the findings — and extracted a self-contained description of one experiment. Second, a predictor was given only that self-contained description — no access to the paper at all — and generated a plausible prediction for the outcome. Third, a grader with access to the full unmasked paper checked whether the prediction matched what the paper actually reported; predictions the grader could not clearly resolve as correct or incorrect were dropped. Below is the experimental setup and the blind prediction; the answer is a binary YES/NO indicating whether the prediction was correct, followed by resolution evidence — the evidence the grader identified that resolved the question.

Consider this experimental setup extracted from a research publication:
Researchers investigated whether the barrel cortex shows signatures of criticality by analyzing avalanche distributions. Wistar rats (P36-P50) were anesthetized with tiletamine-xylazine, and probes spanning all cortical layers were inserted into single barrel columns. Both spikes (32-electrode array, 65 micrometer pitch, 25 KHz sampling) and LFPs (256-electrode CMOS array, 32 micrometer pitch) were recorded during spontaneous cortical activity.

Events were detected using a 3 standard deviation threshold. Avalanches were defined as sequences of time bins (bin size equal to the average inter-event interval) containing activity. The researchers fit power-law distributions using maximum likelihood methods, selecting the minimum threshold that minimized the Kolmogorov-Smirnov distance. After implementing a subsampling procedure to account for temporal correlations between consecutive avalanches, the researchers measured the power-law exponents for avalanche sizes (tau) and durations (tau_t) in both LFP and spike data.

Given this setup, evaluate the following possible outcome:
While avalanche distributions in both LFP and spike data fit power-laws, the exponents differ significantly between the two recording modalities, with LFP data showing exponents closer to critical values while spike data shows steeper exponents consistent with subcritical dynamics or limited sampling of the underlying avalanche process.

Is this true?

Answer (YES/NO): NO